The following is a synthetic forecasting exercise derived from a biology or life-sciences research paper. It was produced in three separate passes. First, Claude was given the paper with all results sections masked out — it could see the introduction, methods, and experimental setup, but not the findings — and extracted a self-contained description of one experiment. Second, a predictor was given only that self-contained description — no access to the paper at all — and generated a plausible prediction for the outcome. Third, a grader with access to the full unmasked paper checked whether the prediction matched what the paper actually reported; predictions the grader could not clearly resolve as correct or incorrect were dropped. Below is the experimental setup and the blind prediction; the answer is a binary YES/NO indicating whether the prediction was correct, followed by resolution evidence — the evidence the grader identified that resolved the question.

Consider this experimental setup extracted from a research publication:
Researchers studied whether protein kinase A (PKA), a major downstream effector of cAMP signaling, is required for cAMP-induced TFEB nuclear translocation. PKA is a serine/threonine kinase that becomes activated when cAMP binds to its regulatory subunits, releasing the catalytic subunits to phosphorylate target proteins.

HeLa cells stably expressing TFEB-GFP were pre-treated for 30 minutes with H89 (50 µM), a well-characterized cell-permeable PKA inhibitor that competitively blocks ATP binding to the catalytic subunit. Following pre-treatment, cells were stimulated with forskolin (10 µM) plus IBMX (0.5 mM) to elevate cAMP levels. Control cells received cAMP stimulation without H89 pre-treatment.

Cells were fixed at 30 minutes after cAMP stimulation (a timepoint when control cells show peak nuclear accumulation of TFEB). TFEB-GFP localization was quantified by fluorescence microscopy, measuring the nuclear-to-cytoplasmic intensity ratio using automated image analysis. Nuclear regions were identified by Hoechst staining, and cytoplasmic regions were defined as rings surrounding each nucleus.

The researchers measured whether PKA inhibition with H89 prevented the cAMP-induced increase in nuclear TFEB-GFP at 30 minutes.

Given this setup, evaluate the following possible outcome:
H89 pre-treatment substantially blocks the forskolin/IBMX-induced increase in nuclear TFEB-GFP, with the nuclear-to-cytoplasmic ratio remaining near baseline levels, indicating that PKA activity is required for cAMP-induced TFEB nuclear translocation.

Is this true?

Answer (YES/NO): NO